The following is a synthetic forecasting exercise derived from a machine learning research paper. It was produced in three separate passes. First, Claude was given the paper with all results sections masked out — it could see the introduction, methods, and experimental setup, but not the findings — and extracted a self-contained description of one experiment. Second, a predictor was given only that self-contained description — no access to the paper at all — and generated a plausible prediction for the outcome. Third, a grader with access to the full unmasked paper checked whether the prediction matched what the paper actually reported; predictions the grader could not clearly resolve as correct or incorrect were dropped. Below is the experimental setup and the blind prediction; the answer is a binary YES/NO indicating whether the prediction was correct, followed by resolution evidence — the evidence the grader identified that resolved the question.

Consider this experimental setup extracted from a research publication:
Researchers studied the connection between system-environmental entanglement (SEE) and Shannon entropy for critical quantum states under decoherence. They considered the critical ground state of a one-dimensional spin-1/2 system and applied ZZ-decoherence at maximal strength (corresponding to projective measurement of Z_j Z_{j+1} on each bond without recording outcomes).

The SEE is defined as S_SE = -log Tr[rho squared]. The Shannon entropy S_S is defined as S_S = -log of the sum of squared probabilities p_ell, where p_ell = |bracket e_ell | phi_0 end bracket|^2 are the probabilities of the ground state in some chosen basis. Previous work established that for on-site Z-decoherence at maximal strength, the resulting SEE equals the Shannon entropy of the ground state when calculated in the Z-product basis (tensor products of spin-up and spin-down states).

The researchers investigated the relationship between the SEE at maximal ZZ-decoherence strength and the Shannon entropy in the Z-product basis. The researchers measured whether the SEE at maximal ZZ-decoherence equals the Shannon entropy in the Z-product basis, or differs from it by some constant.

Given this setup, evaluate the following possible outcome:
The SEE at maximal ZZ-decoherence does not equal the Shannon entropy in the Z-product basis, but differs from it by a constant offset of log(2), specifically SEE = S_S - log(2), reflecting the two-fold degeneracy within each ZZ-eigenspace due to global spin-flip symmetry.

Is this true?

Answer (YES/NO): YES